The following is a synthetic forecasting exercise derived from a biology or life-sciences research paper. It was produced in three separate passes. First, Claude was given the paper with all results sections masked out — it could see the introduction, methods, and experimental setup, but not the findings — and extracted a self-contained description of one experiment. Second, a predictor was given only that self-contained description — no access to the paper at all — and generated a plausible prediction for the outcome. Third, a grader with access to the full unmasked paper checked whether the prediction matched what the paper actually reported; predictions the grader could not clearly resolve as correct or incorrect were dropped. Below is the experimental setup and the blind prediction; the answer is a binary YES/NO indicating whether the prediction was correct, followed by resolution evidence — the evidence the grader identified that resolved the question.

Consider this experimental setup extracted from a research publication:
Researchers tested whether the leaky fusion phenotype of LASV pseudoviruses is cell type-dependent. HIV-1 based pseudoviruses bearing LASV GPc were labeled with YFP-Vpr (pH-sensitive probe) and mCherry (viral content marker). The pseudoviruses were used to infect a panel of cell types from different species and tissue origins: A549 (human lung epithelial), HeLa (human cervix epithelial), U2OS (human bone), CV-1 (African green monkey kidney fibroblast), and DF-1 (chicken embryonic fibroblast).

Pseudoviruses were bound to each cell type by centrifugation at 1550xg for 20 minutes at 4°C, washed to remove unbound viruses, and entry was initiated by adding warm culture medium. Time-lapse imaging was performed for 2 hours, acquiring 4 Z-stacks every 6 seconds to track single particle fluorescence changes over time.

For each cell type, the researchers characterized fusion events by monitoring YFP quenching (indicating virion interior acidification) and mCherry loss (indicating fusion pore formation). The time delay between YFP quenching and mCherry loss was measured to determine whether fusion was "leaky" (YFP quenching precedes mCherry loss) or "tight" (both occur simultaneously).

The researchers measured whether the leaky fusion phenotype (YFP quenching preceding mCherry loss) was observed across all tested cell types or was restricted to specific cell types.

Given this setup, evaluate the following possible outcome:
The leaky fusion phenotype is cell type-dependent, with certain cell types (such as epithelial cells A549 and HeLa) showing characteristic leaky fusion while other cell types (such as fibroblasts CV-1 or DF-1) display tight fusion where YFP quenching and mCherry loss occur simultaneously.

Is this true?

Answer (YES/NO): NO